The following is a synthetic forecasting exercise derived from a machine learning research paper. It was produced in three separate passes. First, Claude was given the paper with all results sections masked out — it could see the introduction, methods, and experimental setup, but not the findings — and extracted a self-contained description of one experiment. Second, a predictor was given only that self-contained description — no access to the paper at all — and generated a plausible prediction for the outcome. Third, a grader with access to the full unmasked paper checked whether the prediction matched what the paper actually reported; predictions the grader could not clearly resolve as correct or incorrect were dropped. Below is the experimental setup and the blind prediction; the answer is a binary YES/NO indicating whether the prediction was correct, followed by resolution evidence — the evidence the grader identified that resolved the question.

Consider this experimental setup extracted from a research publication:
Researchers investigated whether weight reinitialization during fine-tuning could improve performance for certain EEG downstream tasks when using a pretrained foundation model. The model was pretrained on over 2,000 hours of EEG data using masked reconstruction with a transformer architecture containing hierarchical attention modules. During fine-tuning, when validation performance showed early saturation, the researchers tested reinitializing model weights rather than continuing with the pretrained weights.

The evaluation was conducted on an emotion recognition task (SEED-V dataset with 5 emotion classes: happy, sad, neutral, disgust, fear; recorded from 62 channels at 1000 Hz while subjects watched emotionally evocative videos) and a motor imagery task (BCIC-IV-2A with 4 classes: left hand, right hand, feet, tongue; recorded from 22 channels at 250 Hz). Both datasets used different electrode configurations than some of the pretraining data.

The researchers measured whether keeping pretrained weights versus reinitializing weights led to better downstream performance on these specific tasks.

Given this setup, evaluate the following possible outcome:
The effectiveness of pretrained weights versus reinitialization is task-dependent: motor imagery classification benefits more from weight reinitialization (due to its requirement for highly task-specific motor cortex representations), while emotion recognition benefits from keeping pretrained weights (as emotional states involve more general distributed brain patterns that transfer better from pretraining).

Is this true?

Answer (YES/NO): NO